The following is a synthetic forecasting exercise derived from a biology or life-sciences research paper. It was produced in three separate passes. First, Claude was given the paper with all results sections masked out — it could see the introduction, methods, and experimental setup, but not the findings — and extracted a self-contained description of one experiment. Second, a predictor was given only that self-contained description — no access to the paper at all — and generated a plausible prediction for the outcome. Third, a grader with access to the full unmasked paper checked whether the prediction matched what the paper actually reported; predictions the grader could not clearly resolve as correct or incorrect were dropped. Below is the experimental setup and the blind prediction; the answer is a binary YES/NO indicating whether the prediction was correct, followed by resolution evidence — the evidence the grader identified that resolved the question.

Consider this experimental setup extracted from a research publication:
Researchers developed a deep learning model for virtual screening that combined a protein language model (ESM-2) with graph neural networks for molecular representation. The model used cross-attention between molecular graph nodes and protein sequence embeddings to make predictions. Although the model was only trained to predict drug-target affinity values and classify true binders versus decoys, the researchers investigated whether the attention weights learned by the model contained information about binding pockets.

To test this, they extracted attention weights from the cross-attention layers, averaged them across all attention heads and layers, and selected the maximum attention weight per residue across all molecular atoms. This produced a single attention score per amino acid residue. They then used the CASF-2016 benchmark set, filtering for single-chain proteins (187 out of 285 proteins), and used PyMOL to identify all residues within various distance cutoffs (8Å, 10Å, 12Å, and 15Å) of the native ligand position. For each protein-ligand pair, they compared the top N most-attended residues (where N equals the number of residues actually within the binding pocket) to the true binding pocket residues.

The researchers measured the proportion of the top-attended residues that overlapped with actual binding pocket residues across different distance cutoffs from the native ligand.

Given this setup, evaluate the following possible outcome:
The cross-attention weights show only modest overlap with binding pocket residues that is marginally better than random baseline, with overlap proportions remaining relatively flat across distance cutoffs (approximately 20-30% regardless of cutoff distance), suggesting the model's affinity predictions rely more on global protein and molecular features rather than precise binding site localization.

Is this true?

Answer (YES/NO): NO